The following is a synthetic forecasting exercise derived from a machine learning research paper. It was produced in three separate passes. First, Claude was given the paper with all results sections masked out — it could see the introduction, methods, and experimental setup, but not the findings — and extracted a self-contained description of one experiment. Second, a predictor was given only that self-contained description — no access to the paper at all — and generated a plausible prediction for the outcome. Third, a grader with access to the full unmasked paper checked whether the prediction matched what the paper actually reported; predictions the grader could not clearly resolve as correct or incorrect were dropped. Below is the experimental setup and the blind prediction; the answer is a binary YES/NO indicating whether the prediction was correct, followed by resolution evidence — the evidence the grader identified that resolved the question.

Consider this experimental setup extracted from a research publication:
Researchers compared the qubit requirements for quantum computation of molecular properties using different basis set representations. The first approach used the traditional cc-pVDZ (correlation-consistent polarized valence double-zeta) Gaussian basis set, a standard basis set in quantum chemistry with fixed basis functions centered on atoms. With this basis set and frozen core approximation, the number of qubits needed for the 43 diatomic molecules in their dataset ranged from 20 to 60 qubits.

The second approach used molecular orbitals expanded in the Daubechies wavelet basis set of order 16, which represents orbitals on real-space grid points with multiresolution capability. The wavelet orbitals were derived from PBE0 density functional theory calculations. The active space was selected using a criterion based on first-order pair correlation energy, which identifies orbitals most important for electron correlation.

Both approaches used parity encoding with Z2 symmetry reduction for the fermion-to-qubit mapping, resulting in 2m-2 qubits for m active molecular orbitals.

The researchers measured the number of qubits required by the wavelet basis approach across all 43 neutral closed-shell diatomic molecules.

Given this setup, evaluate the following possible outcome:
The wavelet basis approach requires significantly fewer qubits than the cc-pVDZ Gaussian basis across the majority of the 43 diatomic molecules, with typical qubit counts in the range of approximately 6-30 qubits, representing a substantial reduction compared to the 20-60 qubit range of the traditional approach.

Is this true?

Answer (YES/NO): NO